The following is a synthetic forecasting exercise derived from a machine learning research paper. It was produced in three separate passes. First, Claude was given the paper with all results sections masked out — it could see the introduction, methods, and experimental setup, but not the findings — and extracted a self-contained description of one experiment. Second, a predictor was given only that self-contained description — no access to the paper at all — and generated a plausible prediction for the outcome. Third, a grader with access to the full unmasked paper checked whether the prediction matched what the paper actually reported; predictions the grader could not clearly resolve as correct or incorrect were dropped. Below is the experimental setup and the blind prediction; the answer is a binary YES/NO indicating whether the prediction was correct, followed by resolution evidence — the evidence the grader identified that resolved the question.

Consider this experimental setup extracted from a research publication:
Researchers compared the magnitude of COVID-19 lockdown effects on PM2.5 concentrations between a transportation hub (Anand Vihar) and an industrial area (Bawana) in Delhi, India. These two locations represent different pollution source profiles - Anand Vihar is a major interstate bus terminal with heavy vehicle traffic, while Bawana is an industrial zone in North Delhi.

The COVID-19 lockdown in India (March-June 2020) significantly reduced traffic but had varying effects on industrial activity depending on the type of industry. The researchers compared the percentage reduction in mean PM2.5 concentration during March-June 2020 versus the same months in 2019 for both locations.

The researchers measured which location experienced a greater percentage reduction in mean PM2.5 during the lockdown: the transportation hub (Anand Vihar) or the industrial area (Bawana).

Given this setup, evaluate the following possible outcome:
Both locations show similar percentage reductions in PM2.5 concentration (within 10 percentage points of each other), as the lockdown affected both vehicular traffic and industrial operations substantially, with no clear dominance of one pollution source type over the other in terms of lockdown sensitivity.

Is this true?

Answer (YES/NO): NO